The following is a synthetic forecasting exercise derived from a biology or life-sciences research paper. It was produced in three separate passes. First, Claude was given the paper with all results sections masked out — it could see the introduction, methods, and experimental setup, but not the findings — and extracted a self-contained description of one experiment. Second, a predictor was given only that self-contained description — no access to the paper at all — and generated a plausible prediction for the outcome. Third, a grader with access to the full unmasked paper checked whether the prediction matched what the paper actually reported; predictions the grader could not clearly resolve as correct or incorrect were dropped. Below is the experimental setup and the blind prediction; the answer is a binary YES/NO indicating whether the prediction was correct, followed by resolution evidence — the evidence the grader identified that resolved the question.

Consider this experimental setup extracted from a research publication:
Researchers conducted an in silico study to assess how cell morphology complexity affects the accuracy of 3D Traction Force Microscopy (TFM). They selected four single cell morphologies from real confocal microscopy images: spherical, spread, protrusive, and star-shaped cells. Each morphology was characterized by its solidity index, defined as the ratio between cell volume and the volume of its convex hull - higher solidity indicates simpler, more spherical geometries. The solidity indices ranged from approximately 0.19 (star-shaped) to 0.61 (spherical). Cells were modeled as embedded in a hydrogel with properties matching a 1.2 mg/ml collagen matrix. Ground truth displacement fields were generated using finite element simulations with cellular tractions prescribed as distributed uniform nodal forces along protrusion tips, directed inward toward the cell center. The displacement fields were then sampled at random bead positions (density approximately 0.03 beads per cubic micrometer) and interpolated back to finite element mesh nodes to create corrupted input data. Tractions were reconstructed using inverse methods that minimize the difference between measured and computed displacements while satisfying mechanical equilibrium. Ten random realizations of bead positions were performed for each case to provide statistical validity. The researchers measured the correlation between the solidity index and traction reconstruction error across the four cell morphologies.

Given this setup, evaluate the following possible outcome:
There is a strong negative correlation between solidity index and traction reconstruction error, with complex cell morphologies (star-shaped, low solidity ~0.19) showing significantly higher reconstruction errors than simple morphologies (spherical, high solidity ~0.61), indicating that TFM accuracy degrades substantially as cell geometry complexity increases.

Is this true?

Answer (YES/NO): YES